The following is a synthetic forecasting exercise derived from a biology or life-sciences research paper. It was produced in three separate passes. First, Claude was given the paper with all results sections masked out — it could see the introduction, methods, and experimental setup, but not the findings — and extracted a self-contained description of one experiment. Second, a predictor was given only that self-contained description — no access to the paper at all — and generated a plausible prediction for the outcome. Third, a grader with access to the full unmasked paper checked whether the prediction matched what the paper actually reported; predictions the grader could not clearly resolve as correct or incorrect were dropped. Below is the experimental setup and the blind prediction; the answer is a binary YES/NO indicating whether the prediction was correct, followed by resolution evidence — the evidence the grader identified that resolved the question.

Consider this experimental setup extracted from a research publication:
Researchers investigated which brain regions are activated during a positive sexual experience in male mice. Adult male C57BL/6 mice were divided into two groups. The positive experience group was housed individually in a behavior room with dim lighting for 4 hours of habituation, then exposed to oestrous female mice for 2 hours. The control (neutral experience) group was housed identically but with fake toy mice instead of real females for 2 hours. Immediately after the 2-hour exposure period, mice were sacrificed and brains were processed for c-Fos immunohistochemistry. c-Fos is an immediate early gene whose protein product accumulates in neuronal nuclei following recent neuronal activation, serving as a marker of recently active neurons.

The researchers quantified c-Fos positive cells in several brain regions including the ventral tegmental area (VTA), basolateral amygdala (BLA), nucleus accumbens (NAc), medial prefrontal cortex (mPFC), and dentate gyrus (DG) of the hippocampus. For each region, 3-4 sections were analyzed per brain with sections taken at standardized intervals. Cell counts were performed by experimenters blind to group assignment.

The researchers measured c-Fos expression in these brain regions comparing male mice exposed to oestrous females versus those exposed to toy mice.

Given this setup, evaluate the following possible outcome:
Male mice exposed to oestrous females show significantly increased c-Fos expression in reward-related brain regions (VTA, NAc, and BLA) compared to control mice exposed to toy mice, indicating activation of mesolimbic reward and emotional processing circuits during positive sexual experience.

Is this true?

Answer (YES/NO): YES